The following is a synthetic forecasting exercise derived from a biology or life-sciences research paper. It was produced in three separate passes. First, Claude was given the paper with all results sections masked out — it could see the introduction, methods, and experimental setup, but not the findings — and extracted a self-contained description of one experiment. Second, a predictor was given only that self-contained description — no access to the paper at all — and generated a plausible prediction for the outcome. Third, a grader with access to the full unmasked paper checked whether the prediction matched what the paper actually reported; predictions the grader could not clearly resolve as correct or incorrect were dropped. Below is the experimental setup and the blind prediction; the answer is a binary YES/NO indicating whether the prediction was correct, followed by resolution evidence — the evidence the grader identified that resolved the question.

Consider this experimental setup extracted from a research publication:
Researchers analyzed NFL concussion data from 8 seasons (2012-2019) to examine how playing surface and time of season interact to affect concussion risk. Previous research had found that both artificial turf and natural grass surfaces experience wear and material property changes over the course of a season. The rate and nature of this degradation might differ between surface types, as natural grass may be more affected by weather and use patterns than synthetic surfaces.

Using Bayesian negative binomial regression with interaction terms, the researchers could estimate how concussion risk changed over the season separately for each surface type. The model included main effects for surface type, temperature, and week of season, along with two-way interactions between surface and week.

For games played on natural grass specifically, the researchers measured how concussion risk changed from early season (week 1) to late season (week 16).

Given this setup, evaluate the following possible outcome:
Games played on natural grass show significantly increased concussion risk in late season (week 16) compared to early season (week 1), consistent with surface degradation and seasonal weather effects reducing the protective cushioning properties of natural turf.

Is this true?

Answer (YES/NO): YES